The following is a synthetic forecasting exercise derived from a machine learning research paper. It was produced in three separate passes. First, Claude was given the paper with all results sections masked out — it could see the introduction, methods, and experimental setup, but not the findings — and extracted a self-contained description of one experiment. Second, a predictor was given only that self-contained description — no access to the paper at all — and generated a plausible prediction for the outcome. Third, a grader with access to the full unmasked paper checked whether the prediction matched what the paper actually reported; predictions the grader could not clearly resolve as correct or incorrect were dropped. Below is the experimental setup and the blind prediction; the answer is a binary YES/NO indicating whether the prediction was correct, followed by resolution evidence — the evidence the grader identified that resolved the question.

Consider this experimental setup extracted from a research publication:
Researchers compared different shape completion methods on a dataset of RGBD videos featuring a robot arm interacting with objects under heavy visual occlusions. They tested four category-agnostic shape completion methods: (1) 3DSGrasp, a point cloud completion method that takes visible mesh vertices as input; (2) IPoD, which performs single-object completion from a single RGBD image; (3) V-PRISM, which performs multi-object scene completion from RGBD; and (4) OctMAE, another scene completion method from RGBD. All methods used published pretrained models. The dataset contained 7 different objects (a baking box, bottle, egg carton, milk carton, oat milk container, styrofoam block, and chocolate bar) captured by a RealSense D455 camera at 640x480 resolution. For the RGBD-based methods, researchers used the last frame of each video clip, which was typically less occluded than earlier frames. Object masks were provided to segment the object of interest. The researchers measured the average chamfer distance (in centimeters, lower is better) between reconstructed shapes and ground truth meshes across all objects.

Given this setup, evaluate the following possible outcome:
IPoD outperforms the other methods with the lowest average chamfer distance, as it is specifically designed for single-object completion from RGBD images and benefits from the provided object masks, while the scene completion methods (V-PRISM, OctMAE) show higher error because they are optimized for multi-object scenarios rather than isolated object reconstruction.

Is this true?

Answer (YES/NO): NO